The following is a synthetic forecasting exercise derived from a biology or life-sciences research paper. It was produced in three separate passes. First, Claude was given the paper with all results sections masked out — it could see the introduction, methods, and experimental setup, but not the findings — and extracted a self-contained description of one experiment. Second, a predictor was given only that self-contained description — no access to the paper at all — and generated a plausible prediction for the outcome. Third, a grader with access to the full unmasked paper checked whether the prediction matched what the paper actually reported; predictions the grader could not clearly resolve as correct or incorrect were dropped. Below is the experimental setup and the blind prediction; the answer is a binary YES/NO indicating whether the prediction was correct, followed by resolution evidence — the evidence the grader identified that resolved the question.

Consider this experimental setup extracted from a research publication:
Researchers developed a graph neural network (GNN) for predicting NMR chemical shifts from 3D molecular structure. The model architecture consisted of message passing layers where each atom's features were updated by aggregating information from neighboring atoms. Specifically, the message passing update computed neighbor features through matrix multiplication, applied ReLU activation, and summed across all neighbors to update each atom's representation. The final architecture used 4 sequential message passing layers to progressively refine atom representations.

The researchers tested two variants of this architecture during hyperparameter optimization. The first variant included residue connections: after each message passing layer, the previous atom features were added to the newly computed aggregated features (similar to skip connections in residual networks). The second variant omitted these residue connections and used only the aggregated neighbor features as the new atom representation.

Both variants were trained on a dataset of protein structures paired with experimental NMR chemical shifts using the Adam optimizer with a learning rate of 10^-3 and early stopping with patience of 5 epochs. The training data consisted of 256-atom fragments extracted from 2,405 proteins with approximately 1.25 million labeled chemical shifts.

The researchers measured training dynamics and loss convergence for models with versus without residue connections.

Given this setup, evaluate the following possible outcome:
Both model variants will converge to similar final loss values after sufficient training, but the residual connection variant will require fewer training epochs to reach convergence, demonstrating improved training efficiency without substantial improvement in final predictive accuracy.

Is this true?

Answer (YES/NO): NO